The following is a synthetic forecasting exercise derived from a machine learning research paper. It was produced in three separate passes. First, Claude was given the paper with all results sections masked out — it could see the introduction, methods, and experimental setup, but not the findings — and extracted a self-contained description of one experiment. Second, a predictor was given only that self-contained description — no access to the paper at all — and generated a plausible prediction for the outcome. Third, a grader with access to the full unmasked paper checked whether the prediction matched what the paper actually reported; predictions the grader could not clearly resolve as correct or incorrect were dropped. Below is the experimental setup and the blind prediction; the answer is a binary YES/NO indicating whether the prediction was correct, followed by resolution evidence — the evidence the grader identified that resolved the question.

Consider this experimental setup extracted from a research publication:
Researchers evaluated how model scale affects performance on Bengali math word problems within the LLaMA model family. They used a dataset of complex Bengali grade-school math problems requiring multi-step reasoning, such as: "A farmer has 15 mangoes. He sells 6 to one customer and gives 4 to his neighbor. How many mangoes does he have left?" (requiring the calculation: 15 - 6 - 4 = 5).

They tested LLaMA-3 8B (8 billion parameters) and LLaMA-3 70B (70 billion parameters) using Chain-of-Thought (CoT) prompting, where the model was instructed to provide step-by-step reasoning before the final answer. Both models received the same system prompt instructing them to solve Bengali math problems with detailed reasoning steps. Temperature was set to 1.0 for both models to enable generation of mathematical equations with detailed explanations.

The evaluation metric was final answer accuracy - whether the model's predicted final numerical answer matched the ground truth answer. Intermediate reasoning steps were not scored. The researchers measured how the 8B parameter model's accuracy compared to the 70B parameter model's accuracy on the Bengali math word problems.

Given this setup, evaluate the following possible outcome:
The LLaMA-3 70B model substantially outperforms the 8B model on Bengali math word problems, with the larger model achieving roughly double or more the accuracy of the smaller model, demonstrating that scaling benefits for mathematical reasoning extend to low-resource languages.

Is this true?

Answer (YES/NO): YES